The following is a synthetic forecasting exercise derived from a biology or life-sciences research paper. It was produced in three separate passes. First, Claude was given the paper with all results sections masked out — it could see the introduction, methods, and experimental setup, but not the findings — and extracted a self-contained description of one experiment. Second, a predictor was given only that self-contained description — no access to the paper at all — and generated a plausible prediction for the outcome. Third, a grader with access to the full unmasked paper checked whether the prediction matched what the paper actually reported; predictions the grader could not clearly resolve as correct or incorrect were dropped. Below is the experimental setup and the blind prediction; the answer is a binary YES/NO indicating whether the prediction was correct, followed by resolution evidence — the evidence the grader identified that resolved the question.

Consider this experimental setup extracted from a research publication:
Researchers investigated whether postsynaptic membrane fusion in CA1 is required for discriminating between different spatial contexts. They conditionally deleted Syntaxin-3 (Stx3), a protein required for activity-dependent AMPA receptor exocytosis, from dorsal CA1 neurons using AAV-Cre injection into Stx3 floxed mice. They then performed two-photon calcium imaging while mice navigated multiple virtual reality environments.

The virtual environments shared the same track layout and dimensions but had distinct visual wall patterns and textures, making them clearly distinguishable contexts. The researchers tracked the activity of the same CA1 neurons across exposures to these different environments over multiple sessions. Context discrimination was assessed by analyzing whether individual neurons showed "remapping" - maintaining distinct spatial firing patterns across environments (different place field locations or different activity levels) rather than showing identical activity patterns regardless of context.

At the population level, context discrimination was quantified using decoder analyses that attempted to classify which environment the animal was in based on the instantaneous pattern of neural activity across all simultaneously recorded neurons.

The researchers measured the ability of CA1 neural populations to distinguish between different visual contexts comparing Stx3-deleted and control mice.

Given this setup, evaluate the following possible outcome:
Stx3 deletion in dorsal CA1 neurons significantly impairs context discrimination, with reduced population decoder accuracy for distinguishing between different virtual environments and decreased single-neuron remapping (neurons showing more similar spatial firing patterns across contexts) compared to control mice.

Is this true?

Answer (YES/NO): NO